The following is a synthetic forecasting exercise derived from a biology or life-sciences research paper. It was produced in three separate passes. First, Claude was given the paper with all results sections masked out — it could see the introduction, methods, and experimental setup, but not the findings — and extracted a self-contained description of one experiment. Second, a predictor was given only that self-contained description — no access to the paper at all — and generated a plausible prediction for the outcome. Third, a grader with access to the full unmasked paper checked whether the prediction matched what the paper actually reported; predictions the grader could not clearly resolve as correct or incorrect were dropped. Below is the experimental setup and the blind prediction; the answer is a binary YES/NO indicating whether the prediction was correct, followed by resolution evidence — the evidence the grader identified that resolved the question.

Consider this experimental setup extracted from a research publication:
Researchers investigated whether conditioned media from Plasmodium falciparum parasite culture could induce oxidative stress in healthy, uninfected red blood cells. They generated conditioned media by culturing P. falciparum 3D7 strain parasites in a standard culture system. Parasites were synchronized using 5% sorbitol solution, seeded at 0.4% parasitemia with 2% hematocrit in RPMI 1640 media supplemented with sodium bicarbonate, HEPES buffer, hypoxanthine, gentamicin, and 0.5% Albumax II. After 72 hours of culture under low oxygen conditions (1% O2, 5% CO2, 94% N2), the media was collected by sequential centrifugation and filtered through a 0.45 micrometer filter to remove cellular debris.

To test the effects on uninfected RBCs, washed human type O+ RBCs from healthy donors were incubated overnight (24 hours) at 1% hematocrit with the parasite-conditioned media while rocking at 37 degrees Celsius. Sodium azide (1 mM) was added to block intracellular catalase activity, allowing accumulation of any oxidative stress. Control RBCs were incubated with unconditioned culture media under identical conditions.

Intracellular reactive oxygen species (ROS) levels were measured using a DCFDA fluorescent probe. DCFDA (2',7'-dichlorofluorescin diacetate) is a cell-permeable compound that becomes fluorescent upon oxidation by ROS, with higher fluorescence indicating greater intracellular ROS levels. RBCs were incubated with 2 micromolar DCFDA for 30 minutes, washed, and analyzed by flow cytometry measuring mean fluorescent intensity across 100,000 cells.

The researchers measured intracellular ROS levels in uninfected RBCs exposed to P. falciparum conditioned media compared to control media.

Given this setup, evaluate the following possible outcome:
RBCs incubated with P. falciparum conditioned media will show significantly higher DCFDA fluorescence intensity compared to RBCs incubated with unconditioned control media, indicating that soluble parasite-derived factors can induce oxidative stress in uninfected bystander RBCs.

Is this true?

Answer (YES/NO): YES